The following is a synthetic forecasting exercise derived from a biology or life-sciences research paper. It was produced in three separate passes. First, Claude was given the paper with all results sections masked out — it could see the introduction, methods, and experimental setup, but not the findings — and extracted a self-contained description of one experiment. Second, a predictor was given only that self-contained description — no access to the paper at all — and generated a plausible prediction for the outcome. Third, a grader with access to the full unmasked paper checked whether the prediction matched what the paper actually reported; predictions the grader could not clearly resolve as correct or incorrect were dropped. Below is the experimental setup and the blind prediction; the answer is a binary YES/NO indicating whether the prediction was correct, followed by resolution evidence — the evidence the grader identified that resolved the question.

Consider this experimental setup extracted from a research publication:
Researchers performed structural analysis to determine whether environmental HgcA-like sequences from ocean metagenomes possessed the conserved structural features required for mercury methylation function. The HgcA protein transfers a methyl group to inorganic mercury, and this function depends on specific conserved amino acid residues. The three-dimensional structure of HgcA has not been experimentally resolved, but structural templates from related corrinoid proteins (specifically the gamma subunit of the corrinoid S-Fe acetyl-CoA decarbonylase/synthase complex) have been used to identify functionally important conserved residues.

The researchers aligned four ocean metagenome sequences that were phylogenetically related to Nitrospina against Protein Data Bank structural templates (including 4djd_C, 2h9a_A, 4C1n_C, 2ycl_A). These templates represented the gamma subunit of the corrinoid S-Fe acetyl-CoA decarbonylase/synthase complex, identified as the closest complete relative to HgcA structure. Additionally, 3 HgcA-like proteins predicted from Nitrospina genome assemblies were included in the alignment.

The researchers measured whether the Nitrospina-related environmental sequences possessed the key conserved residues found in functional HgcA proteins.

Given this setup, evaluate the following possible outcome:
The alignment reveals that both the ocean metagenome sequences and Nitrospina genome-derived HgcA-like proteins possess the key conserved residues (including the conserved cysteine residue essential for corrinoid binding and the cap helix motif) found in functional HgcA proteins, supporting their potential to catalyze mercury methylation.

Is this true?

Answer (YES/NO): YES